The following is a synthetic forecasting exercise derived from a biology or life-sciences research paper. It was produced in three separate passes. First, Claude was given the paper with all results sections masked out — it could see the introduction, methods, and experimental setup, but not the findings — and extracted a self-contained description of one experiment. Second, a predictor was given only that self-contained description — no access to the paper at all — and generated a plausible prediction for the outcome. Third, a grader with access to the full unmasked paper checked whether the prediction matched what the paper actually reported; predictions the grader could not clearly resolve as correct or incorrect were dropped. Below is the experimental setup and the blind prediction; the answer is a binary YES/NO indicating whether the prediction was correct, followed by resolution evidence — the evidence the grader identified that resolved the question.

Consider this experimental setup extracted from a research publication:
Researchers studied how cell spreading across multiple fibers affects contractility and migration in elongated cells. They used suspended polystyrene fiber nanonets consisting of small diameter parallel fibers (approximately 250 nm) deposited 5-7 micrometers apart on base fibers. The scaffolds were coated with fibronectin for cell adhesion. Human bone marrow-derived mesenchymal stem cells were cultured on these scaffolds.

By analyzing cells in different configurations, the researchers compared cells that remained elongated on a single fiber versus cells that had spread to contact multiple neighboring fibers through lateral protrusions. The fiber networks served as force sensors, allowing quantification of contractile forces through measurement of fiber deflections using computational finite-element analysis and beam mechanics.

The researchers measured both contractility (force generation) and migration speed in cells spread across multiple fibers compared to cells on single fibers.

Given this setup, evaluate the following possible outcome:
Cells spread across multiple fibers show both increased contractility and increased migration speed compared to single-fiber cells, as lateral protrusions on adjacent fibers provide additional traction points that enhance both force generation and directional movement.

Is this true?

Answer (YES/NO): NO